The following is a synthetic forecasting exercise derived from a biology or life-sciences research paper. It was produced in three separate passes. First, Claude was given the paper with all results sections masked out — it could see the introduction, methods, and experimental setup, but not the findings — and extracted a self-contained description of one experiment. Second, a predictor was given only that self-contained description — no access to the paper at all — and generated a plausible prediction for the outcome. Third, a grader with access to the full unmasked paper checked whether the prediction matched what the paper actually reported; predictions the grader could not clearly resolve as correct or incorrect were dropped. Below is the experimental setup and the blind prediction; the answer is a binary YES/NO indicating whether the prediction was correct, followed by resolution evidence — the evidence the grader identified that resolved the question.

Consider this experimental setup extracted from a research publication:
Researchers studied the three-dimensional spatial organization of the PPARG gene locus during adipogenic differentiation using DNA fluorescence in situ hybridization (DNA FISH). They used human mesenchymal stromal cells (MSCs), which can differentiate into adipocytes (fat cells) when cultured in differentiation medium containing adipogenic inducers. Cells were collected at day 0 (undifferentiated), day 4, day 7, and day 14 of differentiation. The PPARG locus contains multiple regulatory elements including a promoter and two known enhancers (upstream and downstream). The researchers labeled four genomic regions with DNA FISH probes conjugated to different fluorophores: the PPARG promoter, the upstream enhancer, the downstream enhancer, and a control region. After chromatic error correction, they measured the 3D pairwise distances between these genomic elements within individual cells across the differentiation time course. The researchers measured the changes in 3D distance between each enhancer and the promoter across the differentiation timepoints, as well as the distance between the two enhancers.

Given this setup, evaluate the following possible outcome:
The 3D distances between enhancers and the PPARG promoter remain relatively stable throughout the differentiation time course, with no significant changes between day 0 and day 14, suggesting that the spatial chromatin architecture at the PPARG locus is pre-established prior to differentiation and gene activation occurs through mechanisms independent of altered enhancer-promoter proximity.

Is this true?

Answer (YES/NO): NO